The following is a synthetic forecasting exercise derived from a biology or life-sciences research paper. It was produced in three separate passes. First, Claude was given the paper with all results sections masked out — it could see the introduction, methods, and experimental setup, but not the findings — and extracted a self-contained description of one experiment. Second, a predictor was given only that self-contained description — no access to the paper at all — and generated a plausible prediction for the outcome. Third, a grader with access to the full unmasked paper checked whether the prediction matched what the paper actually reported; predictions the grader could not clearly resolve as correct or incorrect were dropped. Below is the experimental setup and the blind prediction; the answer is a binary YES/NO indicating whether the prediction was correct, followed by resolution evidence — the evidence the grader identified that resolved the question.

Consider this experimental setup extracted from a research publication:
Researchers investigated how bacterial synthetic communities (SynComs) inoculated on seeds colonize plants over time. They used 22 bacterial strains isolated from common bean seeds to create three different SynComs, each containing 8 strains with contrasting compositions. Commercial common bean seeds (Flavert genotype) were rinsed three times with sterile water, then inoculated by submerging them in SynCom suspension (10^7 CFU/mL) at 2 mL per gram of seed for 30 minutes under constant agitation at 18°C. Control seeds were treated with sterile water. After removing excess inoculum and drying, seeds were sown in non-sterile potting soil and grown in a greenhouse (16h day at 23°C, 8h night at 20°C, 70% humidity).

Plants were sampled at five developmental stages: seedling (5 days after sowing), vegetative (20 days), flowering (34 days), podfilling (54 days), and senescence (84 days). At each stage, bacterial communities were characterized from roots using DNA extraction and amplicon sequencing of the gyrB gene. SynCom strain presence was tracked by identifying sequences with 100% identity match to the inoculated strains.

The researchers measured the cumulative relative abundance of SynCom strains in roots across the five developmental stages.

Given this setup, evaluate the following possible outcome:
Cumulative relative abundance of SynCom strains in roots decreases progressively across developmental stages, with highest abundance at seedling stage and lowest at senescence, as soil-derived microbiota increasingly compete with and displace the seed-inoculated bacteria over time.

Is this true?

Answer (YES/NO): NO